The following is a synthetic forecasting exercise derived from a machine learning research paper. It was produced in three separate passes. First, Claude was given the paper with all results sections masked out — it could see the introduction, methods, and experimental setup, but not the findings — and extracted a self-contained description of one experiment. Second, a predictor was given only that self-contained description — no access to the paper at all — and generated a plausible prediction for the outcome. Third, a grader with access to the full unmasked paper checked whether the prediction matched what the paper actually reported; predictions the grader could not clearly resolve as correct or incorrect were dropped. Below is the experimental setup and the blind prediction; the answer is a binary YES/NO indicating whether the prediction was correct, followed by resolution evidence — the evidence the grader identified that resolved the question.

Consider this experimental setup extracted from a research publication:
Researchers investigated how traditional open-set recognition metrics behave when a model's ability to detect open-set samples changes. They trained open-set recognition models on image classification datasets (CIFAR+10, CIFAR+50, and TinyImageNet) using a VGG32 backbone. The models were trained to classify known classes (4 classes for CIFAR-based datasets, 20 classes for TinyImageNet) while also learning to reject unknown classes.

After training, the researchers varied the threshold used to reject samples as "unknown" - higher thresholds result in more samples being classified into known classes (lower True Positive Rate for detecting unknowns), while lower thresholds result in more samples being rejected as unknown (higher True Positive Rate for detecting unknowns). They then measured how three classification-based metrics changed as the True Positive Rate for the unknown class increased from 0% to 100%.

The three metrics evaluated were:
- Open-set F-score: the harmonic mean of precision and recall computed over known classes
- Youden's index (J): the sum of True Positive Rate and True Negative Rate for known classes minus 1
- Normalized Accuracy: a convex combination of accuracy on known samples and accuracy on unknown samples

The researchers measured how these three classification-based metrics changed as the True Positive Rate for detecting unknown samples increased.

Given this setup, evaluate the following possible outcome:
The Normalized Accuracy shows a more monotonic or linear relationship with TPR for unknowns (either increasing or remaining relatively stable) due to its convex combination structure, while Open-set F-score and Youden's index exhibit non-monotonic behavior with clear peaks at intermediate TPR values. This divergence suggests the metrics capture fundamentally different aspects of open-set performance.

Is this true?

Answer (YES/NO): NO